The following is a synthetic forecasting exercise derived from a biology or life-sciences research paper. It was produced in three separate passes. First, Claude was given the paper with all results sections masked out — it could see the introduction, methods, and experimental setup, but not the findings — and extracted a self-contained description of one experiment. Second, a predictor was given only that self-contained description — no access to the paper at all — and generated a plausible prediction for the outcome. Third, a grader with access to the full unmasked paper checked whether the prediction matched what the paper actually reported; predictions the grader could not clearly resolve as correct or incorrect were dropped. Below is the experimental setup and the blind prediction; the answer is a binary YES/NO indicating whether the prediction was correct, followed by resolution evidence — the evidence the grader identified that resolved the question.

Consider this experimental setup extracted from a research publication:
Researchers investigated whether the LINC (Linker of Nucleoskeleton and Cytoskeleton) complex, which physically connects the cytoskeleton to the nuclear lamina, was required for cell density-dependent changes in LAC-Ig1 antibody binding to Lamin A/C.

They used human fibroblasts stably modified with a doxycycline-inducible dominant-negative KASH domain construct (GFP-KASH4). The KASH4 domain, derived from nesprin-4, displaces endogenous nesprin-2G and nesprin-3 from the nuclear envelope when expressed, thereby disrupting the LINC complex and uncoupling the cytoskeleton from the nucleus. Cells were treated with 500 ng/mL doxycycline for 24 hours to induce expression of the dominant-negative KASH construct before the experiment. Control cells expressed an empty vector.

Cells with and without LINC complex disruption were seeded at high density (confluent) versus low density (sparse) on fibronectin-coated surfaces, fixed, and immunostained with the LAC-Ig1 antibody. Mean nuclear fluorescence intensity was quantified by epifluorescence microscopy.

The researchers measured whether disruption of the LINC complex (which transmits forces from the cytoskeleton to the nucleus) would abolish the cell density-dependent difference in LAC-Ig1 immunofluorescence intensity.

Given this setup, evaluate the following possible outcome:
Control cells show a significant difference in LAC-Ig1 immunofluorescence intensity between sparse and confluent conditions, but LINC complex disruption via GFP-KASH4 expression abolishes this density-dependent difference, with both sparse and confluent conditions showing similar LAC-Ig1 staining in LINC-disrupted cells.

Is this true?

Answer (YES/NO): NO